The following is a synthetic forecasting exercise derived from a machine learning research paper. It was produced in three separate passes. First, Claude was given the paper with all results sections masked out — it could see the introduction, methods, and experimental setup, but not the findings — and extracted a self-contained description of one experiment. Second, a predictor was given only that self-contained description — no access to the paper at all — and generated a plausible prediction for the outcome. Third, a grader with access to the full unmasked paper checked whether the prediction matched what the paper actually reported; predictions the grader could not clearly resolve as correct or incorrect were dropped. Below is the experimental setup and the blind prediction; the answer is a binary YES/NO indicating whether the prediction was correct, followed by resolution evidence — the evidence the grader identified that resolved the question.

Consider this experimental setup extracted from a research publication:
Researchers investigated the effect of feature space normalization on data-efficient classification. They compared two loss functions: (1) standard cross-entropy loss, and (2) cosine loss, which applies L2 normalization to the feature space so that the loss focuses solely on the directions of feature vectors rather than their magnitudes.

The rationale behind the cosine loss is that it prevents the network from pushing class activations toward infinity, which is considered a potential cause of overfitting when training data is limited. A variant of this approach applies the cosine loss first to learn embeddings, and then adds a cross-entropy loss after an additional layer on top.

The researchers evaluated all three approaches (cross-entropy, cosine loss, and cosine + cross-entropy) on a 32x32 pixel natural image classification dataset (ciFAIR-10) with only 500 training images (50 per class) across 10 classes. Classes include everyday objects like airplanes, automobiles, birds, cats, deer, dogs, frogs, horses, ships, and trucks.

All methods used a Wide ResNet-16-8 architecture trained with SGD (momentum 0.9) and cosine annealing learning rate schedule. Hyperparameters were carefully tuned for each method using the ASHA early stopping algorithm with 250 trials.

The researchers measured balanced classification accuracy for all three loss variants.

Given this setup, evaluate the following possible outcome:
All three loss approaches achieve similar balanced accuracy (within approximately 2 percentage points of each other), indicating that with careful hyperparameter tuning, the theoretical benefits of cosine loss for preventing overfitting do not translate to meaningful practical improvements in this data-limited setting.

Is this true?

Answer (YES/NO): NO